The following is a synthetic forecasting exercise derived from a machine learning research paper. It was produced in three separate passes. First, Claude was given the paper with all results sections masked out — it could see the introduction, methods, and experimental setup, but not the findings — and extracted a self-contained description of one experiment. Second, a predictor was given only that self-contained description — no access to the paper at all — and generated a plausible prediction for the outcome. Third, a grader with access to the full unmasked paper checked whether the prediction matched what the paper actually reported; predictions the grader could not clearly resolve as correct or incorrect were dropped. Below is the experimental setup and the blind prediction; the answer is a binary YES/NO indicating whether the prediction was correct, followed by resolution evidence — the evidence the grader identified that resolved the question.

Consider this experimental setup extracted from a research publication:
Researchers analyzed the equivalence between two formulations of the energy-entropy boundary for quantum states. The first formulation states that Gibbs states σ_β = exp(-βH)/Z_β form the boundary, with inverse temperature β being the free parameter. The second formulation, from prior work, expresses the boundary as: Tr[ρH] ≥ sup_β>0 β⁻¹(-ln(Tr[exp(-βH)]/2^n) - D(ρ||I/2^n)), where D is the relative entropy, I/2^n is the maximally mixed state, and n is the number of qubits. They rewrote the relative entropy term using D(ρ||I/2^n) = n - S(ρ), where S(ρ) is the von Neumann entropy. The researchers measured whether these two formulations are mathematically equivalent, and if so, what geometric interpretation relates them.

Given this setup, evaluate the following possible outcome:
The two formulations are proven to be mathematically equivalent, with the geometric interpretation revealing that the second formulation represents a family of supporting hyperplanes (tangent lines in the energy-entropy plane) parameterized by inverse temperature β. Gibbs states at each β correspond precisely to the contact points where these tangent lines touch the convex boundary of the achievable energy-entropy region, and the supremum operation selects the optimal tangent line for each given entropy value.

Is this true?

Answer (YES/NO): YES